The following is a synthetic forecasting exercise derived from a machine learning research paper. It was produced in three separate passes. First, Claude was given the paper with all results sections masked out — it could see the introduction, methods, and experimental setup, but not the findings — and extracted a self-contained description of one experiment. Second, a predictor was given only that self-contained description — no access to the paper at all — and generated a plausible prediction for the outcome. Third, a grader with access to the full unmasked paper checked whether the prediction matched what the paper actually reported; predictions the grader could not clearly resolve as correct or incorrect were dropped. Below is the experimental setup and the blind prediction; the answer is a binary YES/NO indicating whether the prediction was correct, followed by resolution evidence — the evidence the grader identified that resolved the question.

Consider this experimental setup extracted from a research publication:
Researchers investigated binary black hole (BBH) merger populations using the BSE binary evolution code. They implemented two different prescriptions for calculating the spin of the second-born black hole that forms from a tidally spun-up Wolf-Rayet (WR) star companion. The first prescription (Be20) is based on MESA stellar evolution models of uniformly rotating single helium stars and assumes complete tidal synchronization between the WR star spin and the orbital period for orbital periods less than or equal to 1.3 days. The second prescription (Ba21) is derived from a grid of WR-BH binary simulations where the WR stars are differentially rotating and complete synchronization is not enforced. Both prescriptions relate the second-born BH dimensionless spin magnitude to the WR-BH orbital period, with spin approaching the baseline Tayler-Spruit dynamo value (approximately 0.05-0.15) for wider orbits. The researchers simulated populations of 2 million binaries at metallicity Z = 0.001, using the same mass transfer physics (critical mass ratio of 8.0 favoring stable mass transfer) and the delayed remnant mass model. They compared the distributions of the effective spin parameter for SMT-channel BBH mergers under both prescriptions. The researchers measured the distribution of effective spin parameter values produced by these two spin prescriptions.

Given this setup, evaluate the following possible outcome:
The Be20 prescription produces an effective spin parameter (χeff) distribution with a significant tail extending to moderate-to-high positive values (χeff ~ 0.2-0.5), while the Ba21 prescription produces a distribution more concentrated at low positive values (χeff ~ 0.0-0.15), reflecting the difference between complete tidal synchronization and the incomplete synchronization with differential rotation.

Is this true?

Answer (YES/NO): NO